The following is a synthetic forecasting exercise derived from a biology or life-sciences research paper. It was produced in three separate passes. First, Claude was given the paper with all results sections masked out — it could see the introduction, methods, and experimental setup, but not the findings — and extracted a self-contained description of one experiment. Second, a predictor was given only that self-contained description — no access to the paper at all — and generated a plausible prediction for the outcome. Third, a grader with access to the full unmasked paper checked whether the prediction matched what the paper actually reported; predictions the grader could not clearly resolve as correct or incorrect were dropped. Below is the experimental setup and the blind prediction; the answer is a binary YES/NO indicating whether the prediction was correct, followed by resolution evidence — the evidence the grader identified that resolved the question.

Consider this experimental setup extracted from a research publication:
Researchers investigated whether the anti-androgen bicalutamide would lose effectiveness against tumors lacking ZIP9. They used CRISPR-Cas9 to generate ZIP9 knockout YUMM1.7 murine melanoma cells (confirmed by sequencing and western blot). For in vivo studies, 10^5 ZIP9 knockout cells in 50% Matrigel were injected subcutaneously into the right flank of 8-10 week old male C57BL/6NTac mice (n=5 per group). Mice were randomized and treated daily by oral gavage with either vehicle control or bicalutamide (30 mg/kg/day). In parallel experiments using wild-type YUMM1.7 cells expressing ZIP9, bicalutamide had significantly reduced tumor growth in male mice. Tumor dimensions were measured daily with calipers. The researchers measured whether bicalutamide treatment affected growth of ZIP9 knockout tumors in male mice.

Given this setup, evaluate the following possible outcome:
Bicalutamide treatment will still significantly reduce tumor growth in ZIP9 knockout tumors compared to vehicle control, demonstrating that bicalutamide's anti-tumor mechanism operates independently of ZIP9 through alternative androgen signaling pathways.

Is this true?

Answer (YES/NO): NO